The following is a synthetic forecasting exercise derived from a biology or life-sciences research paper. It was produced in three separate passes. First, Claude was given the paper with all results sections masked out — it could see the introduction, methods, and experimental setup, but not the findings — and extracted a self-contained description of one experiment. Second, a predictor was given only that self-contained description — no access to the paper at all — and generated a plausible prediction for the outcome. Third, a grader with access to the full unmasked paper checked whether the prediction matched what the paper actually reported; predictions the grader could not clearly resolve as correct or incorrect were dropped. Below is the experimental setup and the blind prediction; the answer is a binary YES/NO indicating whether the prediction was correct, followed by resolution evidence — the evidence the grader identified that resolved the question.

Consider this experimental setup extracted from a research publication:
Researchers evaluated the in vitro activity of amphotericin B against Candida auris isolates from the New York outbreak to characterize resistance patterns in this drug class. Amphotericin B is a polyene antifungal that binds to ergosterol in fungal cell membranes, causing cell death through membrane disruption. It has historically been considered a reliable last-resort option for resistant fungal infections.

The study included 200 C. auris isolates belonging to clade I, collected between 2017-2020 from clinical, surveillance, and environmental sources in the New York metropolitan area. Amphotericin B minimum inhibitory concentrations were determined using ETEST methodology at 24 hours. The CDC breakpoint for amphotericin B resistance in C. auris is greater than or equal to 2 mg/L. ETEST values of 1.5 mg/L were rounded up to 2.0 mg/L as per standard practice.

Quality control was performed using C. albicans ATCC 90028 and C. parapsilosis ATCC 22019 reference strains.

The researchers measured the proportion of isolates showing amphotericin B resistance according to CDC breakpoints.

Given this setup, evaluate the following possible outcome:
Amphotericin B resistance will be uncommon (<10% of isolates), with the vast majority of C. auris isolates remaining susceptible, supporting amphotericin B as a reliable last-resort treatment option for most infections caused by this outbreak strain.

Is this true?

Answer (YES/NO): NO